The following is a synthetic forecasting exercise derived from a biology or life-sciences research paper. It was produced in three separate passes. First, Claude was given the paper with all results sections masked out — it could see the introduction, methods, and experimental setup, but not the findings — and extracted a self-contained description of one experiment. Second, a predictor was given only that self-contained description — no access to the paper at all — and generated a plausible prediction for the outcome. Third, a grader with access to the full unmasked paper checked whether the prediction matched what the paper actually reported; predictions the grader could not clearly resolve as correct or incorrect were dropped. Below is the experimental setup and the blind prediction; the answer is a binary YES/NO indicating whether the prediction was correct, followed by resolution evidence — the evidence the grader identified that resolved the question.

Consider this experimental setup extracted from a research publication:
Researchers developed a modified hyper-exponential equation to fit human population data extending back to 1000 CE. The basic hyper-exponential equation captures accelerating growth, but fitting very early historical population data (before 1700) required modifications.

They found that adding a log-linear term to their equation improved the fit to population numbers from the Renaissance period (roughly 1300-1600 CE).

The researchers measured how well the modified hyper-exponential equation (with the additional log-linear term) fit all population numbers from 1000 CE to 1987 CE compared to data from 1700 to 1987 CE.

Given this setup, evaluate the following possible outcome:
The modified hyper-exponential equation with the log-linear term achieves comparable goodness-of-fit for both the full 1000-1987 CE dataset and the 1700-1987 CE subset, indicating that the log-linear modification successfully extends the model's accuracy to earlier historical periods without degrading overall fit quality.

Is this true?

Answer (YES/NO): NO